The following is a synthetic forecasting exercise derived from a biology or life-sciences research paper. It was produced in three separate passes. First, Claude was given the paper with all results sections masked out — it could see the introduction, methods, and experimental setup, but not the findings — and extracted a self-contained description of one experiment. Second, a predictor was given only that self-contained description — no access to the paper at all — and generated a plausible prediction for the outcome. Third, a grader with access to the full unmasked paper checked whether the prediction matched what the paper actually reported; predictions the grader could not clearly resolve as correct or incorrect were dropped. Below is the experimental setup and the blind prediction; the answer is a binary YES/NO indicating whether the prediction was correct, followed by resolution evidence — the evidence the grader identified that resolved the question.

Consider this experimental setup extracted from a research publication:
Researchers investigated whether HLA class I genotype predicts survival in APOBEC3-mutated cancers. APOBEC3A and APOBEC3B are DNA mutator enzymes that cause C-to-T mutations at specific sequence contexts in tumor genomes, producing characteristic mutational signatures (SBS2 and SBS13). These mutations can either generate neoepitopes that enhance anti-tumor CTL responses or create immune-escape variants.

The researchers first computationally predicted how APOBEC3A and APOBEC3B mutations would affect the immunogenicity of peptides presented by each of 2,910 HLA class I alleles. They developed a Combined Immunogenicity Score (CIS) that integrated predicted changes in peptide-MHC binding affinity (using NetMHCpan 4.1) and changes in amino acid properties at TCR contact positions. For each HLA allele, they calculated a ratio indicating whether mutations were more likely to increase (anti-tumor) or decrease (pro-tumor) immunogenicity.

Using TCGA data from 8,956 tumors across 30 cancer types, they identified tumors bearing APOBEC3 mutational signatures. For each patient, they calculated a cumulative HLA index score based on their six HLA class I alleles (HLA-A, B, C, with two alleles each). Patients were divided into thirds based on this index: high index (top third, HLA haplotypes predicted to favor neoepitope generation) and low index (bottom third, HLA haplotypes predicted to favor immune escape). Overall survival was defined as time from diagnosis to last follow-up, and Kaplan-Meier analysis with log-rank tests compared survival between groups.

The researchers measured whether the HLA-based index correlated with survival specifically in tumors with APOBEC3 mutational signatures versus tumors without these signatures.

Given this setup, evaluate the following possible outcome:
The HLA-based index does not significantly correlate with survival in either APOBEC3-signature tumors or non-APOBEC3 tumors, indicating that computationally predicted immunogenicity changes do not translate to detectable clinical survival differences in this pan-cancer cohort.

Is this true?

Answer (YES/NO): NO